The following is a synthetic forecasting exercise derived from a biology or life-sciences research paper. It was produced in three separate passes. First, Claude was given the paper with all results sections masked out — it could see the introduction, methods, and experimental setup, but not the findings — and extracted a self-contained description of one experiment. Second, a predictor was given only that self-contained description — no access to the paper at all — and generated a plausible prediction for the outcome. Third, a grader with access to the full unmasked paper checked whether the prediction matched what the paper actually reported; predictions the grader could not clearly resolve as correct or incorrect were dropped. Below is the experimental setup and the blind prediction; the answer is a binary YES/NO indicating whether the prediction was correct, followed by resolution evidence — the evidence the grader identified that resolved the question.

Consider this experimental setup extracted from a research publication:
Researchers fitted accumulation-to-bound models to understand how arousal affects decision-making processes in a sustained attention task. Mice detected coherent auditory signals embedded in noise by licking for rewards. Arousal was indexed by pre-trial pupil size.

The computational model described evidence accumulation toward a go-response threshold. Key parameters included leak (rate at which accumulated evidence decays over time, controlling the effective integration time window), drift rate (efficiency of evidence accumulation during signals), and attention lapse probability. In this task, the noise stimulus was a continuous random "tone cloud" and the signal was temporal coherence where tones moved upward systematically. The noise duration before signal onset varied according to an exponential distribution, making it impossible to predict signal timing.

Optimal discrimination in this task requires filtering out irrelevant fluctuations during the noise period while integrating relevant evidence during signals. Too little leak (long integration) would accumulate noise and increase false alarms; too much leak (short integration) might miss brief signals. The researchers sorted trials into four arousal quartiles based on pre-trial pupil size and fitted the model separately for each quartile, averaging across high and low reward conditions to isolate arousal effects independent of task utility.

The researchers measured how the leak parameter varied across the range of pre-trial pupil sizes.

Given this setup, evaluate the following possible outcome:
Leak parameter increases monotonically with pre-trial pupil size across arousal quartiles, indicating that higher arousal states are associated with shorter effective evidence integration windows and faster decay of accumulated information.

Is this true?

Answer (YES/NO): NO